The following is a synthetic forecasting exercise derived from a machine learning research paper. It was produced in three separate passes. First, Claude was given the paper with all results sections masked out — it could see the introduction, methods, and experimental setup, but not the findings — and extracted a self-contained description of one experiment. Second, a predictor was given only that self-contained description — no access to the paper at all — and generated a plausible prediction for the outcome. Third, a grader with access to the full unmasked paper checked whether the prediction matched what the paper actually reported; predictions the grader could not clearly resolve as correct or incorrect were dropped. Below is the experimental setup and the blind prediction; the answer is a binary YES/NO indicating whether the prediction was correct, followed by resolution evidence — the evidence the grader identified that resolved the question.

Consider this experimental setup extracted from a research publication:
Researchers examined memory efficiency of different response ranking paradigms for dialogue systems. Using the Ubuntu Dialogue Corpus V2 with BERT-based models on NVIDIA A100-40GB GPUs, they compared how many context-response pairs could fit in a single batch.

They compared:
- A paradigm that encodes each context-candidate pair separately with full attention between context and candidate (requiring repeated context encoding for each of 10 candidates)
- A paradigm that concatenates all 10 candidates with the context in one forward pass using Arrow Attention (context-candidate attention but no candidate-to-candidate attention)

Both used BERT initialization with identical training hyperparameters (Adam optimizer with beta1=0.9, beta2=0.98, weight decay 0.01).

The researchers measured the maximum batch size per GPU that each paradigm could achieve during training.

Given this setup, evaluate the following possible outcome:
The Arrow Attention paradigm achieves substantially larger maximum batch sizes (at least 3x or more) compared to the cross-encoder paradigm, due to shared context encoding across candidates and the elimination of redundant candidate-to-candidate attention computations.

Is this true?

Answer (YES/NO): NO